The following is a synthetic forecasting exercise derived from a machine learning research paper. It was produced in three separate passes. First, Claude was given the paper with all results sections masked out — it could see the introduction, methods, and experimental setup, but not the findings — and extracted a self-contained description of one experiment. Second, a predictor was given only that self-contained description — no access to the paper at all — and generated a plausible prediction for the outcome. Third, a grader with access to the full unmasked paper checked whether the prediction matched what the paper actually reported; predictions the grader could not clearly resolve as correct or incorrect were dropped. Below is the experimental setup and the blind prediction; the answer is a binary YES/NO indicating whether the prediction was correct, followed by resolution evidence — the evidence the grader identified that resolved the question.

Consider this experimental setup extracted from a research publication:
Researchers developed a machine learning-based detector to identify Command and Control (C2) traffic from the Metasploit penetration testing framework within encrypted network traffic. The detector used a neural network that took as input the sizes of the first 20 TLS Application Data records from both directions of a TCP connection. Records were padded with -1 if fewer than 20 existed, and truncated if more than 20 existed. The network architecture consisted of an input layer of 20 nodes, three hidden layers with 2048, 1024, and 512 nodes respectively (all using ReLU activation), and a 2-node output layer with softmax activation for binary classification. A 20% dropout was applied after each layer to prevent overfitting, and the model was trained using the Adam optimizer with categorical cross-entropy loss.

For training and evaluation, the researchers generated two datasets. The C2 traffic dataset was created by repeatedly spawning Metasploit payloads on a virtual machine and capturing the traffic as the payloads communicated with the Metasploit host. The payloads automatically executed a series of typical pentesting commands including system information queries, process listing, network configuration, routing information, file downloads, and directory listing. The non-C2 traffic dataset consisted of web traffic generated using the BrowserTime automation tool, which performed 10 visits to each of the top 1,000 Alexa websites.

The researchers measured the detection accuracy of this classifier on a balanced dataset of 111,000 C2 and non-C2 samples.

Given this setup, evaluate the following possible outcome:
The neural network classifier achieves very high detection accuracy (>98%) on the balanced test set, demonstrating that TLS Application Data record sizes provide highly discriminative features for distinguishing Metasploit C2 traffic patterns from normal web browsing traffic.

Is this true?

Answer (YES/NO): YES